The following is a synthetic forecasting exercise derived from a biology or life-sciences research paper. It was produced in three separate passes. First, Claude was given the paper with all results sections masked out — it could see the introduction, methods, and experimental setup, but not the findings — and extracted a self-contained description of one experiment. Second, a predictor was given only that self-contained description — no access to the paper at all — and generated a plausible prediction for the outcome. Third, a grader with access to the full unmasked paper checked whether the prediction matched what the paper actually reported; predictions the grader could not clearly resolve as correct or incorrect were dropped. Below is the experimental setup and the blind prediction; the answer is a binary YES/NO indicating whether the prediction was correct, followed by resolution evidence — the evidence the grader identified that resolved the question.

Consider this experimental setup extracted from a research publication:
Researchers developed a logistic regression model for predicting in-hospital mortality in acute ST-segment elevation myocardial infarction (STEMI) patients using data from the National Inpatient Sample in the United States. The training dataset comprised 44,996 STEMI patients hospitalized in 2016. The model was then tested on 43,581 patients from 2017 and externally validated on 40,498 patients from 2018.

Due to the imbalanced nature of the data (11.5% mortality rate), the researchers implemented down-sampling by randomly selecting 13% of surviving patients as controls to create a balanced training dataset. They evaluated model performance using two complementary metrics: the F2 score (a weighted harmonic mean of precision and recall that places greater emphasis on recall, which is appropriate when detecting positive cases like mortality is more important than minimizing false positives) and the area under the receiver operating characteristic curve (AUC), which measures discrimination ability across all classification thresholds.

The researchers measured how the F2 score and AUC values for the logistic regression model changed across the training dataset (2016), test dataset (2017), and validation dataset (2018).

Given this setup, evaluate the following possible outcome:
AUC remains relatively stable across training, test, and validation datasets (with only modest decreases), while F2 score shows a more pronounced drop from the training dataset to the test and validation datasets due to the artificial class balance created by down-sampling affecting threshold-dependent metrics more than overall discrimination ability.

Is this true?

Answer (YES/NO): NO